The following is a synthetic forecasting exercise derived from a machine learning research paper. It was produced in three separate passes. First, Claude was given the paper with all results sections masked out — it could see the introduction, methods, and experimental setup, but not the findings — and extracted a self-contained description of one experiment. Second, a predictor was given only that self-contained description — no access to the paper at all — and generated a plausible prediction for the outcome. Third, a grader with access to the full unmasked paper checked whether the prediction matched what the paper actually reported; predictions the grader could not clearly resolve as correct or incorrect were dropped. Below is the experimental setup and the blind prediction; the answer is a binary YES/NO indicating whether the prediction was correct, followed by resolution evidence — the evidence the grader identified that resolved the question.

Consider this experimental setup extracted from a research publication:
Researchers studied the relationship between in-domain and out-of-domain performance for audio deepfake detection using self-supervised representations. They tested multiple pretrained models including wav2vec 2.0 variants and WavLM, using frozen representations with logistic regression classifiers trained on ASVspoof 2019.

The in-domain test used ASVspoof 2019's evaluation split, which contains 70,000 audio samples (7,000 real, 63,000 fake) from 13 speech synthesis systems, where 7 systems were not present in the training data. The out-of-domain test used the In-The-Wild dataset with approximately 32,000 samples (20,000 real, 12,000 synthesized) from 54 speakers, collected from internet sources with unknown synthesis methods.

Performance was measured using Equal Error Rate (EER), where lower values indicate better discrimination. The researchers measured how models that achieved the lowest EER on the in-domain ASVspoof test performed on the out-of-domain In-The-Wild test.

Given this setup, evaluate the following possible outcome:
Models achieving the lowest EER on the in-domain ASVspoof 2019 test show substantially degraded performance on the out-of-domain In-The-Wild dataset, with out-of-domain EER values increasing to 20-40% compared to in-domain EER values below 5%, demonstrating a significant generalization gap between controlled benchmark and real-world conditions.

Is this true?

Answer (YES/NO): NO